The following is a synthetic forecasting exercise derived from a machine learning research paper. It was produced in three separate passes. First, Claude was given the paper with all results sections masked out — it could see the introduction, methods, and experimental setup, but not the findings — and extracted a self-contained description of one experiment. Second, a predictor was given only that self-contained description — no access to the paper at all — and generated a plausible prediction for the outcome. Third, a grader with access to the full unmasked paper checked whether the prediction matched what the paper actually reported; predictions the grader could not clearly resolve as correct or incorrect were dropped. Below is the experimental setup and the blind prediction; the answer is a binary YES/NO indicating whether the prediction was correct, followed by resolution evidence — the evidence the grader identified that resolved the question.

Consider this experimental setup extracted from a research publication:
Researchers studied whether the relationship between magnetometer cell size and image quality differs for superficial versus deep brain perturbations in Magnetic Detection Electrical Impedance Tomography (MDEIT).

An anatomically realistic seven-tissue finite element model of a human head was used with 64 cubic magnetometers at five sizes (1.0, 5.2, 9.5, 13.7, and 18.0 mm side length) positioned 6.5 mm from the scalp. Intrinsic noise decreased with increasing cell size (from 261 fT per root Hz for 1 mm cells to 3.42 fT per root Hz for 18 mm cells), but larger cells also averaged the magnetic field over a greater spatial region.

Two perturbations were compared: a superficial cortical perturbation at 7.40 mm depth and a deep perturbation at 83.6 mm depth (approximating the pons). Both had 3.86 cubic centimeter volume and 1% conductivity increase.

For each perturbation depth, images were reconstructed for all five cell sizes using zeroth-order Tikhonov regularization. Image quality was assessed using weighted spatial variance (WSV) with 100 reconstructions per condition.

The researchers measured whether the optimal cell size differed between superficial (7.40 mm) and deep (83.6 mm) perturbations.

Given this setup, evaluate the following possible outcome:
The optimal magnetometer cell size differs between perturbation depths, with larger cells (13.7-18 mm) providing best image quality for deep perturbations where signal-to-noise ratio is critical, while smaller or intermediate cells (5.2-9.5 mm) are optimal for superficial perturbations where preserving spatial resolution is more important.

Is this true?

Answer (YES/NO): NO